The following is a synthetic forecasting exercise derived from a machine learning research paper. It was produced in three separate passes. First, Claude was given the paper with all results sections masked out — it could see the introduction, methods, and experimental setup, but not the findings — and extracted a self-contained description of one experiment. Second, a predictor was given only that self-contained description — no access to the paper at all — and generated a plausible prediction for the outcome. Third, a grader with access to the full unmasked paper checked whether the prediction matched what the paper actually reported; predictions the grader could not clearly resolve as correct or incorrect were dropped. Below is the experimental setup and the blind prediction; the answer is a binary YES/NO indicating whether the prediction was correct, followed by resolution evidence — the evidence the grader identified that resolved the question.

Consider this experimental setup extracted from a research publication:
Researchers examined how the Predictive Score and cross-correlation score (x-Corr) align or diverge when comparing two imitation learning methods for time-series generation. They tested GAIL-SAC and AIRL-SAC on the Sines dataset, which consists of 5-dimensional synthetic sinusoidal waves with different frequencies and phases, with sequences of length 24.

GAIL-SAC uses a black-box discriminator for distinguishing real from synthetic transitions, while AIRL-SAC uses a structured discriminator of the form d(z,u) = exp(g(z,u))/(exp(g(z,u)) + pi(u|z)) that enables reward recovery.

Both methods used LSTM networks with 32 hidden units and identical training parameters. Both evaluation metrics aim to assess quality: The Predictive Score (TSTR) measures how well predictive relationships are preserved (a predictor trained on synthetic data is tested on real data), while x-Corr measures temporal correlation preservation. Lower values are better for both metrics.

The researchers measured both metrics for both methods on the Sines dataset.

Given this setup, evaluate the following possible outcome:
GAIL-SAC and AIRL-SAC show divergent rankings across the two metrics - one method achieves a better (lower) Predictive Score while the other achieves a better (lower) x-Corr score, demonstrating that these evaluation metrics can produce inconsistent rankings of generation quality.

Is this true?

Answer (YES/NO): YES